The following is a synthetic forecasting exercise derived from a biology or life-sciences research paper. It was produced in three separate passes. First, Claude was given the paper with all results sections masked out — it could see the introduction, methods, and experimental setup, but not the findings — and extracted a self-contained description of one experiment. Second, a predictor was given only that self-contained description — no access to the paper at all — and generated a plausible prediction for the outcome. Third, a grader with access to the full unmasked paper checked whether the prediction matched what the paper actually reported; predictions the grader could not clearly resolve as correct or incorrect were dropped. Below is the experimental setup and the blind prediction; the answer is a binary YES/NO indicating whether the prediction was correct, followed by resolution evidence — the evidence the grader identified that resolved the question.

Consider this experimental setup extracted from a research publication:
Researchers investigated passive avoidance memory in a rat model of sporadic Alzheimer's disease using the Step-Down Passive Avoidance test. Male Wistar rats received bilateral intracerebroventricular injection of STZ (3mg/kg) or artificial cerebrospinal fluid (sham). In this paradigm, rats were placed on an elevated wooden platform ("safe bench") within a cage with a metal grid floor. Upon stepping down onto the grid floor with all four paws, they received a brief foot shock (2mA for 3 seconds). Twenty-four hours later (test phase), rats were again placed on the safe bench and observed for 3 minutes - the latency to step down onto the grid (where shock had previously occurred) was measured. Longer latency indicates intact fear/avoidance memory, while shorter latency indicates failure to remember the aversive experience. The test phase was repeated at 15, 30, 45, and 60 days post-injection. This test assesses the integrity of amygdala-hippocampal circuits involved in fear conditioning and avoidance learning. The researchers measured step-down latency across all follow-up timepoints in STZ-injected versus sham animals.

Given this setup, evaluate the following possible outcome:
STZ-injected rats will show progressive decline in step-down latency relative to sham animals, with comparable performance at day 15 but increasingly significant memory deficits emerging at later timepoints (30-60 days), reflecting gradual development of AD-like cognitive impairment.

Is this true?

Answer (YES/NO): NO